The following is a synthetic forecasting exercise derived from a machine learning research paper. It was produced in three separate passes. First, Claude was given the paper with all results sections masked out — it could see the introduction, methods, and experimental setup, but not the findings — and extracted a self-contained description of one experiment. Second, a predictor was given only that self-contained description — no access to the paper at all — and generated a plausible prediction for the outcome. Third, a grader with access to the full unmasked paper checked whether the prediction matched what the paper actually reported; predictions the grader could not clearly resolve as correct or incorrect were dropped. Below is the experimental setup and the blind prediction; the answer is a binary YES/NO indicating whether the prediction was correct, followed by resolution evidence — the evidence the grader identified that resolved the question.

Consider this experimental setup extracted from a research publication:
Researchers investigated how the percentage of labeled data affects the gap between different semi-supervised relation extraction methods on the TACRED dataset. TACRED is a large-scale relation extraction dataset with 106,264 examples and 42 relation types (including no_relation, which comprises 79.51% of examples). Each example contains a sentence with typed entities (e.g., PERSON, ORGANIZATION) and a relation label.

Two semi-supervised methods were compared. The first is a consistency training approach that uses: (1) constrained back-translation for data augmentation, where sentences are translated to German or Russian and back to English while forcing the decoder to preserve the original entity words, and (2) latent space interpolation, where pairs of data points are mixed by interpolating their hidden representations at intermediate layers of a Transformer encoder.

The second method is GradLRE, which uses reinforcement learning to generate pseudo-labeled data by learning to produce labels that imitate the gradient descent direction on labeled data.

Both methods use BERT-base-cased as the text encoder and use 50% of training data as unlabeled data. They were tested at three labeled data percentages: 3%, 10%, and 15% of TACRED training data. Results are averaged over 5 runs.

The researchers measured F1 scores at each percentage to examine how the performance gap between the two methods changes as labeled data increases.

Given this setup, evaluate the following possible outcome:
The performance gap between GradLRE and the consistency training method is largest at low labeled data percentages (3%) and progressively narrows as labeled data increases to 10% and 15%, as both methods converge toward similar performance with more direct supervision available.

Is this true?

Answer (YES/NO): NO